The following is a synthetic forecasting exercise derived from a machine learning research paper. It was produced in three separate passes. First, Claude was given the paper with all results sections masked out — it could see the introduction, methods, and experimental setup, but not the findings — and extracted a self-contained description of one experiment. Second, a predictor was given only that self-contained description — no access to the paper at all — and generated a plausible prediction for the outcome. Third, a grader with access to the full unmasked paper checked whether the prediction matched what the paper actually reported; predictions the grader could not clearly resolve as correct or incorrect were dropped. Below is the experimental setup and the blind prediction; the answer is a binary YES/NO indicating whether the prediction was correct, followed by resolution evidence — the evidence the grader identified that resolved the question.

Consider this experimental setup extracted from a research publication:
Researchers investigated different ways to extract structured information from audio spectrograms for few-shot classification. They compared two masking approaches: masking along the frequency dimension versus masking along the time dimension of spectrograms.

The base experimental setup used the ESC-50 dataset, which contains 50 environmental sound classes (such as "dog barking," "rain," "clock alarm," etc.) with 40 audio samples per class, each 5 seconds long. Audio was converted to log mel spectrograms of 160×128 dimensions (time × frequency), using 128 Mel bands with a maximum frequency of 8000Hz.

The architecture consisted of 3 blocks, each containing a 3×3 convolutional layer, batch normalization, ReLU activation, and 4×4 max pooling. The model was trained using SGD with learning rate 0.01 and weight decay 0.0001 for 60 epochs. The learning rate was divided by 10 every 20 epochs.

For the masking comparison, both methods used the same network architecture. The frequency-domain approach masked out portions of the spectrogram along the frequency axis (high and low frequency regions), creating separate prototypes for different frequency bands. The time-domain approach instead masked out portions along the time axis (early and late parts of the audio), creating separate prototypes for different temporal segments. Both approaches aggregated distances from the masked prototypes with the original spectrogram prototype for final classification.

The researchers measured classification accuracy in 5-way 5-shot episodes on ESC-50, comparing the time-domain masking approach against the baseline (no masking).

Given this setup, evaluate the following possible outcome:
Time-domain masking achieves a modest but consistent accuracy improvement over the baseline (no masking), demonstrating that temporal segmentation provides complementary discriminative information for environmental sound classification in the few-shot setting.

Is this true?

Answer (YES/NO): NO